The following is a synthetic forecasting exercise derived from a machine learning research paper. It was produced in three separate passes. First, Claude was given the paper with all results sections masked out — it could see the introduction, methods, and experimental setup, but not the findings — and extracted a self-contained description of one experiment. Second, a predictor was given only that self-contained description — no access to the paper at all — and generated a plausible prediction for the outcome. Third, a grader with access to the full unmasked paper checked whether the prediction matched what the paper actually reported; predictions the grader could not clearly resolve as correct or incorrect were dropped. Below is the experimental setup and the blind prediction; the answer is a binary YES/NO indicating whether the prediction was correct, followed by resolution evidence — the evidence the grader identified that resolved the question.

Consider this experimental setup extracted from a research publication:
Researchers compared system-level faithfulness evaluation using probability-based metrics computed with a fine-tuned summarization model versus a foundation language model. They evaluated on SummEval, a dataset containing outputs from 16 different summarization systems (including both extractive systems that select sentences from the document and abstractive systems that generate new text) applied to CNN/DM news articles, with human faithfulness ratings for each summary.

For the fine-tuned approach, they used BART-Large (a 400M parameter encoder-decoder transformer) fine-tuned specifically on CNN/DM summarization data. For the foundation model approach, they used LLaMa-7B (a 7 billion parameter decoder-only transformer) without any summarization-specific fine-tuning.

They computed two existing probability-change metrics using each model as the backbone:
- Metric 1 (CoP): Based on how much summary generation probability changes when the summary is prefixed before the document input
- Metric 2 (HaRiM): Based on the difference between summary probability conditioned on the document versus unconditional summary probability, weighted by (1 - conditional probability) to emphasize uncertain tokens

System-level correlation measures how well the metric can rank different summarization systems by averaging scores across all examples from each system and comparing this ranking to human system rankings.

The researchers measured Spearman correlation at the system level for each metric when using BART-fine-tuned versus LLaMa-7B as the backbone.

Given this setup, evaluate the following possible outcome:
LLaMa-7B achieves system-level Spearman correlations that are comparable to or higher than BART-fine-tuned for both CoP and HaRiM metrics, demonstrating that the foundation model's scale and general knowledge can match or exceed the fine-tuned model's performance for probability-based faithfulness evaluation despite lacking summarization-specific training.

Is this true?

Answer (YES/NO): YES